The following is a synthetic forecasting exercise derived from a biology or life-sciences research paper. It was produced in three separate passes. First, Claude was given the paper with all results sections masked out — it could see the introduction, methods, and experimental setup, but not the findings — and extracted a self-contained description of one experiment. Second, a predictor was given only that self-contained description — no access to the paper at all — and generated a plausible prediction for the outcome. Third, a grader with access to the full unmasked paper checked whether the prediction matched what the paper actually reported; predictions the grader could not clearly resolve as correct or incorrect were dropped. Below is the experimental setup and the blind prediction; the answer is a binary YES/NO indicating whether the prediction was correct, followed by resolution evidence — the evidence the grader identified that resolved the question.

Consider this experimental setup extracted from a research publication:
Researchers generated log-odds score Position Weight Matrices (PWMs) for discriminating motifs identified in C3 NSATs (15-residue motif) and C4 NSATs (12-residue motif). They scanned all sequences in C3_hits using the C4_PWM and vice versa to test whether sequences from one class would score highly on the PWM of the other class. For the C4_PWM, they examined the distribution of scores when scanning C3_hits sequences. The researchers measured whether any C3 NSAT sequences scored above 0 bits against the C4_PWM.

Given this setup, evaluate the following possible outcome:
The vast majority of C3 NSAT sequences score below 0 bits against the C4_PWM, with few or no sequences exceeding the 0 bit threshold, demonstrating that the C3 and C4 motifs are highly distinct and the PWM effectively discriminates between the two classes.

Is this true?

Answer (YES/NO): YES